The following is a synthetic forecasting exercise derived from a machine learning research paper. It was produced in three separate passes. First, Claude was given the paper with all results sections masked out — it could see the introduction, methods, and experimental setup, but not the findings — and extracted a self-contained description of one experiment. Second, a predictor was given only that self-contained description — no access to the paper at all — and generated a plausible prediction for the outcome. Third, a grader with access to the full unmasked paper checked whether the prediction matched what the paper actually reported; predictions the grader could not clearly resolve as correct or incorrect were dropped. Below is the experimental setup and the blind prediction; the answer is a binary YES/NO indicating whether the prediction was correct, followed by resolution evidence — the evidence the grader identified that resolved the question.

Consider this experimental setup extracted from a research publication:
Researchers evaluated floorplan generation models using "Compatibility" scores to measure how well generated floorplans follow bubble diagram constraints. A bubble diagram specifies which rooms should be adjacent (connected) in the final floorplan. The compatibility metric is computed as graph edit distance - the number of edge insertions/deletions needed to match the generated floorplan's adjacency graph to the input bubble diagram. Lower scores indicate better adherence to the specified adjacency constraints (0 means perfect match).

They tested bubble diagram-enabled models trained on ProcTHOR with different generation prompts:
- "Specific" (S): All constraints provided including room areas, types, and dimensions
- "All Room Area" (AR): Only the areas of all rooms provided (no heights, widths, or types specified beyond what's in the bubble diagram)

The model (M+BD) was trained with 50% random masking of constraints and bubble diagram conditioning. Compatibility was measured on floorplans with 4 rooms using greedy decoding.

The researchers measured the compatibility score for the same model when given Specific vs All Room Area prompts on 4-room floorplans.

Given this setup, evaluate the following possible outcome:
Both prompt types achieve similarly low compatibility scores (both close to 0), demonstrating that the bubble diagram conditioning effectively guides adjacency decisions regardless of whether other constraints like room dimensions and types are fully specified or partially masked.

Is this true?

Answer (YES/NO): NO